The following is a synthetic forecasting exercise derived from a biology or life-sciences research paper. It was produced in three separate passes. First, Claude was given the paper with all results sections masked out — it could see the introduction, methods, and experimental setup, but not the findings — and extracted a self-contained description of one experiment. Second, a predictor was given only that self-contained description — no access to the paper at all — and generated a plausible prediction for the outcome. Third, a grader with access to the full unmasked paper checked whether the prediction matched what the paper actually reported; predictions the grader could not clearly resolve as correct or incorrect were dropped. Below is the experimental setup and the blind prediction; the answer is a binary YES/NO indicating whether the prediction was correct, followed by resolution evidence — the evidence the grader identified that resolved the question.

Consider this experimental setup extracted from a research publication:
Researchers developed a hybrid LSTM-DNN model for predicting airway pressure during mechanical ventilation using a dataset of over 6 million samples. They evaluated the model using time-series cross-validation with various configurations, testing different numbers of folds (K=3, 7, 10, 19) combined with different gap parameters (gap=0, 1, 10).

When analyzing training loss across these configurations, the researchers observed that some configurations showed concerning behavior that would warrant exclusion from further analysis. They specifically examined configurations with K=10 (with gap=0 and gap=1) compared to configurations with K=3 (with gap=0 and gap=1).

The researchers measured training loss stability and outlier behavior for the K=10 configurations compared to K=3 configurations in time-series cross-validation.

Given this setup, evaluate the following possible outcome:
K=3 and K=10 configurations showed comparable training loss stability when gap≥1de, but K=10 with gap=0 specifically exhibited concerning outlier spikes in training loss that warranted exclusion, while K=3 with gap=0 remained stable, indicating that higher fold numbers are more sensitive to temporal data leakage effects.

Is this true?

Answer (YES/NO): NO